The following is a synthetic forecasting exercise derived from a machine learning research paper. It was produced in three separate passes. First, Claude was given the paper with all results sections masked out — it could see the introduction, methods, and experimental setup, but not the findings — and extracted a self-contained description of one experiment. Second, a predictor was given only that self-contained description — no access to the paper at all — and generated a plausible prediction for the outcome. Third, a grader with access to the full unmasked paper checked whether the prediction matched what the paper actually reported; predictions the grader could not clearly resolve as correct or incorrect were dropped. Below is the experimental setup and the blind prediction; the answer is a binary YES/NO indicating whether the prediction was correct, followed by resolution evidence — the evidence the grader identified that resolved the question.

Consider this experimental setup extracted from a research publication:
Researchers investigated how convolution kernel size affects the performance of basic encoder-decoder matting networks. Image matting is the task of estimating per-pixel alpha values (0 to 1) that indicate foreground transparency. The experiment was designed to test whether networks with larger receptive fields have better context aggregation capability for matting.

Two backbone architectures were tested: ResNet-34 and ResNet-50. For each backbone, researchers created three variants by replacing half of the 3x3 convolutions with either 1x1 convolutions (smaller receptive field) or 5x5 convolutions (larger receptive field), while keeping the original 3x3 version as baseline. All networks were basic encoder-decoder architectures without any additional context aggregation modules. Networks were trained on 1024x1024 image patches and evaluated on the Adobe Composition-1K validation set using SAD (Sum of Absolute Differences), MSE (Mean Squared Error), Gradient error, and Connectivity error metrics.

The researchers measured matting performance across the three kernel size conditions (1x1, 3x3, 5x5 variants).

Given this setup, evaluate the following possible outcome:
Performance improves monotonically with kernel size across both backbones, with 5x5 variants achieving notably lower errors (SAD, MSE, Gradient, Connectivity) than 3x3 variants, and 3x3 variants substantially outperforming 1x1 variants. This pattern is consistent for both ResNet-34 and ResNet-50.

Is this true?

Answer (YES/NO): NO